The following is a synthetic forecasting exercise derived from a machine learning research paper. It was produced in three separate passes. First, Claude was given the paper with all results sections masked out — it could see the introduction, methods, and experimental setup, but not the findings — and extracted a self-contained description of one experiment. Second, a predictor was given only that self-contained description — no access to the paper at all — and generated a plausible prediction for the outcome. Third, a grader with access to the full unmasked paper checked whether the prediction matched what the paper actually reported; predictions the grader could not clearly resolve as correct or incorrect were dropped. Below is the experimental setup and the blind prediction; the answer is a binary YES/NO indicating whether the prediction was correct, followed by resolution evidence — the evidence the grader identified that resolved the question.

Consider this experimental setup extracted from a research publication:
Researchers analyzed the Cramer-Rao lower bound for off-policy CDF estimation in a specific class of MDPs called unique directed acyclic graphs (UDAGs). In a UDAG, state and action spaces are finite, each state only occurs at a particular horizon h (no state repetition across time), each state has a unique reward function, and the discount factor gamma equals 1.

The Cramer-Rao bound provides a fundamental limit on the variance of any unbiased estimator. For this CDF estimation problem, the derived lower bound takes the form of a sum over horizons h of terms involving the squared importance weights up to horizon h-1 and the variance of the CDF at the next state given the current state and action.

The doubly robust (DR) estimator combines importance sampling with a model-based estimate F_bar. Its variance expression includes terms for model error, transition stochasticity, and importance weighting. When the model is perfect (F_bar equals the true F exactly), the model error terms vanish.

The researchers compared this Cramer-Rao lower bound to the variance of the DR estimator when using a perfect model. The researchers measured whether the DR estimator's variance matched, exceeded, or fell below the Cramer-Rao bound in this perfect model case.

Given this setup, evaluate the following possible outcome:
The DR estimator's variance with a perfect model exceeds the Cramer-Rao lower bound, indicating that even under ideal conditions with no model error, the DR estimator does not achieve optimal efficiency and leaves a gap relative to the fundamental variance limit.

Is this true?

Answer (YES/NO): NO